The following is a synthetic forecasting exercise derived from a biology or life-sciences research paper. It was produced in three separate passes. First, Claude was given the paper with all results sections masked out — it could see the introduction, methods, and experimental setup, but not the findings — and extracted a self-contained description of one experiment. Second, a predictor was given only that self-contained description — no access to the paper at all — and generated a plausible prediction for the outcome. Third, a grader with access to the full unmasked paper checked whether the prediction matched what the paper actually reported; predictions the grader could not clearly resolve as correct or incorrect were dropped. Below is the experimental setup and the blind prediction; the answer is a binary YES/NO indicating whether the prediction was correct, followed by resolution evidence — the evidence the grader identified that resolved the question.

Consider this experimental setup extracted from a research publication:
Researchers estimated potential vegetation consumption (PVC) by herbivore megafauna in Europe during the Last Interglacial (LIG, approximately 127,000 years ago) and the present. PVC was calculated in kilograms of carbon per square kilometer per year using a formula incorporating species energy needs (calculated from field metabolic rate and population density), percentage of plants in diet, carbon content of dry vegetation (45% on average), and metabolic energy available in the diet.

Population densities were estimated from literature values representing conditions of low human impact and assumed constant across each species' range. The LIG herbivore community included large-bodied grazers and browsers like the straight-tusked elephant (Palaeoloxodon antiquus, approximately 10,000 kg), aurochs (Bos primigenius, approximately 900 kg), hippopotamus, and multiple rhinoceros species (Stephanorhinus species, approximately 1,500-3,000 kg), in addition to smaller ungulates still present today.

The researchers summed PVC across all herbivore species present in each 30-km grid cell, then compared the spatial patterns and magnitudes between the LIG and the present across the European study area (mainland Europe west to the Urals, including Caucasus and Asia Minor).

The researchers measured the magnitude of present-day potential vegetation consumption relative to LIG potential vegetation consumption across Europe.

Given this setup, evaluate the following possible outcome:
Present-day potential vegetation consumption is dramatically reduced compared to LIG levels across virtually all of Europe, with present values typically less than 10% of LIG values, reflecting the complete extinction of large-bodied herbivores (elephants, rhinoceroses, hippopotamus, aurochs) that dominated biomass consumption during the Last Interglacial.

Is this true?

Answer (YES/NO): YES